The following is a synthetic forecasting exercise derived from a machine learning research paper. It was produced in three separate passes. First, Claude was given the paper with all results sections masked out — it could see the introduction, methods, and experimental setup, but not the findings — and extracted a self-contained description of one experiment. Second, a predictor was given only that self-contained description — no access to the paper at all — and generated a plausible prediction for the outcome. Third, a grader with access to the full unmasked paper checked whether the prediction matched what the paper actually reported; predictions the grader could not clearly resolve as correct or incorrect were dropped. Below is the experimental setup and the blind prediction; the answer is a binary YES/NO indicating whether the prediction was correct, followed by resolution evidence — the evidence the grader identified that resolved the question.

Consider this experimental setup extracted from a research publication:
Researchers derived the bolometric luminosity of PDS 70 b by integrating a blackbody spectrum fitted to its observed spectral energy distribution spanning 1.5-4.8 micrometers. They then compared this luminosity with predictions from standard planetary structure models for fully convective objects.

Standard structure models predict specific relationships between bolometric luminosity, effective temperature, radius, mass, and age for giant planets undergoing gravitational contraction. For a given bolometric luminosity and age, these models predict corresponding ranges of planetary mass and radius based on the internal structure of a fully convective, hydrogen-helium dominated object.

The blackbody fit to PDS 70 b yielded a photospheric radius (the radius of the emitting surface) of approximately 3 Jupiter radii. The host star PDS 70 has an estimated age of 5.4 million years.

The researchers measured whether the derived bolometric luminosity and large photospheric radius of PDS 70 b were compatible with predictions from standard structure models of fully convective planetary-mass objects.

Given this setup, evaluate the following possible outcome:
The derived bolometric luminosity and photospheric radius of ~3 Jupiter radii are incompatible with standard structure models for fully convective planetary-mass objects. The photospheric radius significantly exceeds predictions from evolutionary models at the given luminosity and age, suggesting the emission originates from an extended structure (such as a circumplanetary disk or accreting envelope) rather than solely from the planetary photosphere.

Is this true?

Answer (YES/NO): YES